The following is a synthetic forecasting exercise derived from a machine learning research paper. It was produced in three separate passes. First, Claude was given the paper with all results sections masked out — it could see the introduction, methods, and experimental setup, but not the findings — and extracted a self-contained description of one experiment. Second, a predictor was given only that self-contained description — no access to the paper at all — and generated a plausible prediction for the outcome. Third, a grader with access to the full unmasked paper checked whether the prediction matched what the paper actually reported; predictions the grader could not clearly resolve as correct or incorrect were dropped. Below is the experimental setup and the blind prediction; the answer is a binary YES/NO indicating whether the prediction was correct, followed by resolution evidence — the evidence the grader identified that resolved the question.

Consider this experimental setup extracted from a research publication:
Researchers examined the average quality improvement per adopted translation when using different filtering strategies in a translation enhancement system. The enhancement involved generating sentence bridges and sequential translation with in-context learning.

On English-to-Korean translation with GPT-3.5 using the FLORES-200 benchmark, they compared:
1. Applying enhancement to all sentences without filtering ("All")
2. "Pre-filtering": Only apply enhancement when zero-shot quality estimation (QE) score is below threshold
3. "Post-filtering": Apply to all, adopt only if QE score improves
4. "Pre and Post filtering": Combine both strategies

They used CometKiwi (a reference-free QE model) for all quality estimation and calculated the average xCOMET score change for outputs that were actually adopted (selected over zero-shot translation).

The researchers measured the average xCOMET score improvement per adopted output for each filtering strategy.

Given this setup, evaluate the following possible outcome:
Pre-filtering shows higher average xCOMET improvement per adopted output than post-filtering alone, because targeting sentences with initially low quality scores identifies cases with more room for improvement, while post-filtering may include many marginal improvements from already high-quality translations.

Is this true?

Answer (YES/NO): NO